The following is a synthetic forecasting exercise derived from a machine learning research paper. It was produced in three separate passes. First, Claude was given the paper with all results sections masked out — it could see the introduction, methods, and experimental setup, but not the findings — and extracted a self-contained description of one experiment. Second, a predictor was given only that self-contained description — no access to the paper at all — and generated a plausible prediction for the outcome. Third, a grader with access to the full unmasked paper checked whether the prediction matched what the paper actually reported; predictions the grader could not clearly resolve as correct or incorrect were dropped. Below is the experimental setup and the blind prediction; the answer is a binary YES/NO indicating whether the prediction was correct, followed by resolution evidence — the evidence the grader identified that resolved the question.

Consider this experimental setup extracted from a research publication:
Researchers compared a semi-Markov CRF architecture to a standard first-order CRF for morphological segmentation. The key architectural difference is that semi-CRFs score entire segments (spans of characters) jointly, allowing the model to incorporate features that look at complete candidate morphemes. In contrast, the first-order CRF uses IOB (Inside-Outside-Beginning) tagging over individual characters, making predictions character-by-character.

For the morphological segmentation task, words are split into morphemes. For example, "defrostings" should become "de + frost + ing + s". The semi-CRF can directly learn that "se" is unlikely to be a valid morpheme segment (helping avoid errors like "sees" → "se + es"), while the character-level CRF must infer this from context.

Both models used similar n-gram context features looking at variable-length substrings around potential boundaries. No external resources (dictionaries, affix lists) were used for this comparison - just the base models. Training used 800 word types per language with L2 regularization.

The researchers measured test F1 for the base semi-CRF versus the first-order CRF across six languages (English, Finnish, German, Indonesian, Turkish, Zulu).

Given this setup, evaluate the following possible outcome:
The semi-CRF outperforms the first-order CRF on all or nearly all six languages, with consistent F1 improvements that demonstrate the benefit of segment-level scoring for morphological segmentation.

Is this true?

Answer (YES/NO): NO